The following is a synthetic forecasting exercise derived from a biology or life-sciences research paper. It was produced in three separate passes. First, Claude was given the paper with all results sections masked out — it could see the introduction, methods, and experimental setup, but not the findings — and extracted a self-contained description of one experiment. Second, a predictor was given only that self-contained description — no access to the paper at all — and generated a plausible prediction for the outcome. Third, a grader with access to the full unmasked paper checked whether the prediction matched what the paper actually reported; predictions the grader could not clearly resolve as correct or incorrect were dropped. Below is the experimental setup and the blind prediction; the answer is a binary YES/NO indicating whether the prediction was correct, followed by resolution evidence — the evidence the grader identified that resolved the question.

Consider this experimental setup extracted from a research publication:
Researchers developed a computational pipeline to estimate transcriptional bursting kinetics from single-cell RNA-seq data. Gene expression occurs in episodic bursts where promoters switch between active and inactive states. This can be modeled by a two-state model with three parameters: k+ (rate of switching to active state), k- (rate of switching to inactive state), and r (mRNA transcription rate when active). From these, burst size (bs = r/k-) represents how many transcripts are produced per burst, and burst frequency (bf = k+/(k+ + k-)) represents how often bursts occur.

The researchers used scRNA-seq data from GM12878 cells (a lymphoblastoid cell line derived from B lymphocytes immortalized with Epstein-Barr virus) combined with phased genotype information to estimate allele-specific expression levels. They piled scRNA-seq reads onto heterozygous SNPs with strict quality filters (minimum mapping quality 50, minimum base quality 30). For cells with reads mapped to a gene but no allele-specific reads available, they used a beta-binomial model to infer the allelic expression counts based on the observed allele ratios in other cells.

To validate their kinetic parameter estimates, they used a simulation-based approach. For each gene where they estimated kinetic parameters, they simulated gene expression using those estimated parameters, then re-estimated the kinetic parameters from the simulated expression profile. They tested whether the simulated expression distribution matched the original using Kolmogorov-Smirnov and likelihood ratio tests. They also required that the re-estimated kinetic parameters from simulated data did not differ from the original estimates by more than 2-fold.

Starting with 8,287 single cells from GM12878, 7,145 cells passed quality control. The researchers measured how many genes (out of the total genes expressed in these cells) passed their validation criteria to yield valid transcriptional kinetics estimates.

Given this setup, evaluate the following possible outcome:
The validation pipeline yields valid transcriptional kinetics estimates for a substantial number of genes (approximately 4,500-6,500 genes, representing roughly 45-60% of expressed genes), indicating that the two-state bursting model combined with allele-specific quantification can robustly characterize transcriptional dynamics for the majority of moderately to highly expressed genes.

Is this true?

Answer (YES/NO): NO